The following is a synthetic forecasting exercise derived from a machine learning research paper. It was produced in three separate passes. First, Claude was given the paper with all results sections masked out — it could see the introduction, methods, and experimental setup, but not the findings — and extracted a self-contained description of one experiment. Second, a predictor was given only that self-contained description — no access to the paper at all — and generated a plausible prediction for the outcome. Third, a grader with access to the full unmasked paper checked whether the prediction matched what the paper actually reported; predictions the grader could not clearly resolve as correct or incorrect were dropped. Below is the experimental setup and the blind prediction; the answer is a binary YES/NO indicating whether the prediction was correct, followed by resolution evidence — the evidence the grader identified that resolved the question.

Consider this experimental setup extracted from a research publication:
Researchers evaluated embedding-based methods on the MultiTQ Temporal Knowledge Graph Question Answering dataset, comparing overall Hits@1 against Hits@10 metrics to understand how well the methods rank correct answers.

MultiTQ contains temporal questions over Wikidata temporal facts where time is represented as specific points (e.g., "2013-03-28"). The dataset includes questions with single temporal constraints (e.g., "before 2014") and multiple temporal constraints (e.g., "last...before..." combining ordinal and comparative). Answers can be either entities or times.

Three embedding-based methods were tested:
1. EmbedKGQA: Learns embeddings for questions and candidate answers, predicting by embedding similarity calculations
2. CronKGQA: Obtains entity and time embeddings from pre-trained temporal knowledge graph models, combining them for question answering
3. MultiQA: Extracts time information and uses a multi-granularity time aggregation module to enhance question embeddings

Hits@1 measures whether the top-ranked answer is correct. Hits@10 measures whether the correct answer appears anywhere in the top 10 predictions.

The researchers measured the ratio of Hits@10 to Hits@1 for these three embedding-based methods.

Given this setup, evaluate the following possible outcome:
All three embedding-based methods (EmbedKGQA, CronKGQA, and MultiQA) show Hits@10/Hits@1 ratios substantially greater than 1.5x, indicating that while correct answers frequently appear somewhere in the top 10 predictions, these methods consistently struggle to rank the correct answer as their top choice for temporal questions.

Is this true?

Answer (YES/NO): YES